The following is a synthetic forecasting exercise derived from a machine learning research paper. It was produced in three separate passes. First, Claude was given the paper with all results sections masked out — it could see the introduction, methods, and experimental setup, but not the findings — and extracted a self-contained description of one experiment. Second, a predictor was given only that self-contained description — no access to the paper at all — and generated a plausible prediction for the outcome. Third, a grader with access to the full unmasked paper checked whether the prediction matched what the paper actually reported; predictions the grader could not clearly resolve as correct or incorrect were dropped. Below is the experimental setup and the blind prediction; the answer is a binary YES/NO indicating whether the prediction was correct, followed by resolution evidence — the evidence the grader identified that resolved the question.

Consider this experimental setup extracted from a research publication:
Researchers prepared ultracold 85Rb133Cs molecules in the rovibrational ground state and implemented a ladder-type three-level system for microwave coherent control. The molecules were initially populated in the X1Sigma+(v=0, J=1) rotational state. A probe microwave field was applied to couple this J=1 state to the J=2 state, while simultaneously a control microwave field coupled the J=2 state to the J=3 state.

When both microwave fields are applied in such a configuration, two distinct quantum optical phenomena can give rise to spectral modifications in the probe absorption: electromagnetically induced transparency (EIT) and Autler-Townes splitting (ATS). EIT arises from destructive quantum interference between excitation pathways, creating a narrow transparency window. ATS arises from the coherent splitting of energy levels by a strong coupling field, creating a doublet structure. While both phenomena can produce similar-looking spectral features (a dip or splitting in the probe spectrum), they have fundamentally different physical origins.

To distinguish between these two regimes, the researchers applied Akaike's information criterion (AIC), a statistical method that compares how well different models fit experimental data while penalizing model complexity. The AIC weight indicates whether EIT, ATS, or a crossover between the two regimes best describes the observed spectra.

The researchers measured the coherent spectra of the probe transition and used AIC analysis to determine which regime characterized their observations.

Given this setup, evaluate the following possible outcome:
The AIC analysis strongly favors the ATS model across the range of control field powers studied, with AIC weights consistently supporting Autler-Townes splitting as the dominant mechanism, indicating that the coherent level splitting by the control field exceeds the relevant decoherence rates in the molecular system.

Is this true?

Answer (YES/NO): NO